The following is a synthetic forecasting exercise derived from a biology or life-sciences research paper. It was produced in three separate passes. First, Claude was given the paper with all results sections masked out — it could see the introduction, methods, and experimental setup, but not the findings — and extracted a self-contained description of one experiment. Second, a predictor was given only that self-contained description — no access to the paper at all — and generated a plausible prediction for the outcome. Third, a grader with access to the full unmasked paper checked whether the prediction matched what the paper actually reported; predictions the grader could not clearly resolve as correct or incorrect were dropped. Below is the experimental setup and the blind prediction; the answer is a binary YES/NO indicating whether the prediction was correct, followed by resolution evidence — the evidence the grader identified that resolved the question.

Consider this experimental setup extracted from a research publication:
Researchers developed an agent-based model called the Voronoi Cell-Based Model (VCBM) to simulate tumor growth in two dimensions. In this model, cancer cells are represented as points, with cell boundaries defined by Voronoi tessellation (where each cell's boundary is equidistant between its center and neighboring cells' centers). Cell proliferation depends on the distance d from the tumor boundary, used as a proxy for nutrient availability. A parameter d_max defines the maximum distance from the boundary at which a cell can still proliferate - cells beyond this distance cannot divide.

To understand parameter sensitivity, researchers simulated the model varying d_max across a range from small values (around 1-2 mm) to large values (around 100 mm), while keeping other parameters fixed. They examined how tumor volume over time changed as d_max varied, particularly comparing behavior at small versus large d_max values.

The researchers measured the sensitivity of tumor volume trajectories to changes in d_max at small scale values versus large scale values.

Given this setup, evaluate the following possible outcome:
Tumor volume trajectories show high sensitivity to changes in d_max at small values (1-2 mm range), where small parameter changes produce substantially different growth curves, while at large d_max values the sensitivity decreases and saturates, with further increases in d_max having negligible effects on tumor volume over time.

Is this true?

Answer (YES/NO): YES